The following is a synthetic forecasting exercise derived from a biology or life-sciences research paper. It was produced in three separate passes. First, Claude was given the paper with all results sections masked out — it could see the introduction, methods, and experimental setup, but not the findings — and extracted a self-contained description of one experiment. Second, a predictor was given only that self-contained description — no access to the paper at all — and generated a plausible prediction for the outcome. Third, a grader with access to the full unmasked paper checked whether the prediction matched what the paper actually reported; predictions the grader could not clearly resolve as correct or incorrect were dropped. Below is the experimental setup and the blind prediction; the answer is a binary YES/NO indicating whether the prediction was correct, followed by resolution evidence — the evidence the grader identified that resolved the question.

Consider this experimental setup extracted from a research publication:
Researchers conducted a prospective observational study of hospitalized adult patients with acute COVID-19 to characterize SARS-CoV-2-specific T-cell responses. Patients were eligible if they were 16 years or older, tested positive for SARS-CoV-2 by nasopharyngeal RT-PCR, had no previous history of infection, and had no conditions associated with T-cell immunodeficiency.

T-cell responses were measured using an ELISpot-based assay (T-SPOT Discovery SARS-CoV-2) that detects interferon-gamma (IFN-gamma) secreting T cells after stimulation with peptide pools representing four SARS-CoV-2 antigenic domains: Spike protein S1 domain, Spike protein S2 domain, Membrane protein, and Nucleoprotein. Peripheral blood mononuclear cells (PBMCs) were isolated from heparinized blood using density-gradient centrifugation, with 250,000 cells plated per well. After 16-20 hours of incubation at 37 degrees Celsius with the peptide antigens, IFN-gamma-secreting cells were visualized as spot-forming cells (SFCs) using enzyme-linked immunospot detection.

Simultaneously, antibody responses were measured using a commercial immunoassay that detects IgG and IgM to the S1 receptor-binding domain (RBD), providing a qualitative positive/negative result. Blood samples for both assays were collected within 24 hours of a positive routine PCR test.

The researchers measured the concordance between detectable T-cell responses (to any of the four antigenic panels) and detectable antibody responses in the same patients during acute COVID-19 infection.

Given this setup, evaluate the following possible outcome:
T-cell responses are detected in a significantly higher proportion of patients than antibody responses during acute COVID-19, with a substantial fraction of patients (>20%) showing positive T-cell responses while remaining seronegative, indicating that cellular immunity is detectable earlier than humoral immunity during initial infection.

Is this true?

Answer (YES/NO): NO